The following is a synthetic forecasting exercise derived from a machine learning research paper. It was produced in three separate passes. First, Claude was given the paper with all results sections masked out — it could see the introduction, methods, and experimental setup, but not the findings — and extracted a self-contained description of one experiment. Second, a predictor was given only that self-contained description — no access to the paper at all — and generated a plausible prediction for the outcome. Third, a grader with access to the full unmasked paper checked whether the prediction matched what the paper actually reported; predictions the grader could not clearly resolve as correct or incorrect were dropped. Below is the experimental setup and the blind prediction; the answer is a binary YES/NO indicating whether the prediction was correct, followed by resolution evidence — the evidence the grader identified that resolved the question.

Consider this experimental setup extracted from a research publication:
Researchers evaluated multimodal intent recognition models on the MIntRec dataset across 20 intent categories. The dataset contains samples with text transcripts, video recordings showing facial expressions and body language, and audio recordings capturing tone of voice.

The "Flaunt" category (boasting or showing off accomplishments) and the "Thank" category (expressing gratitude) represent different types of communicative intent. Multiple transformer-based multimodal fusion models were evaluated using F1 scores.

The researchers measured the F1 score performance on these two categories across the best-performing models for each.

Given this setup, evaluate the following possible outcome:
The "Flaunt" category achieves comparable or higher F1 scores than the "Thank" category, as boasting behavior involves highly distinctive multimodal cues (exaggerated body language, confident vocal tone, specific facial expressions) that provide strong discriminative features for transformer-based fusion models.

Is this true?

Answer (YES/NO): NO